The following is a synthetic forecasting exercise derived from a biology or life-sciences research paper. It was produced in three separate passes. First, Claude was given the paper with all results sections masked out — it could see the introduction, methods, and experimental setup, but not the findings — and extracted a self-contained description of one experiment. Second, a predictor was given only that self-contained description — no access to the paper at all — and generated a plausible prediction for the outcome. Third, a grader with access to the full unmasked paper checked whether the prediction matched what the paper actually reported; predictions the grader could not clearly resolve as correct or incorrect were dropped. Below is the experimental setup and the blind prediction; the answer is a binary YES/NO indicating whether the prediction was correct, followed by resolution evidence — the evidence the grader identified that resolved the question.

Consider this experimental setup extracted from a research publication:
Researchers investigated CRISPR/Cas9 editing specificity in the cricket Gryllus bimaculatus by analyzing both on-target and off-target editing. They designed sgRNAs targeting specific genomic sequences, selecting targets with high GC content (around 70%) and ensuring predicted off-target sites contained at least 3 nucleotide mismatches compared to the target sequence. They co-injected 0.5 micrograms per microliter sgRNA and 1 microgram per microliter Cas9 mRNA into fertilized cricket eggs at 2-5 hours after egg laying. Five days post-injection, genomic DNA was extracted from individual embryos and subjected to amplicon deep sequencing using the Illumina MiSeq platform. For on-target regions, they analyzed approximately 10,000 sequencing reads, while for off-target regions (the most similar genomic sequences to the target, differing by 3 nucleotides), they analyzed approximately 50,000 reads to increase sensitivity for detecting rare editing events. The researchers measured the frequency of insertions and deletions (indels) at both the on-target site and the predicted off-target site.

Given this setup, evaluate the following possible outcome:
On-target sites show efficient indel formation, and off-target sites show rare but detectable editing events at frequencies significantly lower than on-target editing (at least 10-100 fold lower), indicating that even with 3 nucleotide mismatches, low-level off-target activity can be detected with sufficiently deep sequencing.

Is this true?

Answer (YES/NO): NO